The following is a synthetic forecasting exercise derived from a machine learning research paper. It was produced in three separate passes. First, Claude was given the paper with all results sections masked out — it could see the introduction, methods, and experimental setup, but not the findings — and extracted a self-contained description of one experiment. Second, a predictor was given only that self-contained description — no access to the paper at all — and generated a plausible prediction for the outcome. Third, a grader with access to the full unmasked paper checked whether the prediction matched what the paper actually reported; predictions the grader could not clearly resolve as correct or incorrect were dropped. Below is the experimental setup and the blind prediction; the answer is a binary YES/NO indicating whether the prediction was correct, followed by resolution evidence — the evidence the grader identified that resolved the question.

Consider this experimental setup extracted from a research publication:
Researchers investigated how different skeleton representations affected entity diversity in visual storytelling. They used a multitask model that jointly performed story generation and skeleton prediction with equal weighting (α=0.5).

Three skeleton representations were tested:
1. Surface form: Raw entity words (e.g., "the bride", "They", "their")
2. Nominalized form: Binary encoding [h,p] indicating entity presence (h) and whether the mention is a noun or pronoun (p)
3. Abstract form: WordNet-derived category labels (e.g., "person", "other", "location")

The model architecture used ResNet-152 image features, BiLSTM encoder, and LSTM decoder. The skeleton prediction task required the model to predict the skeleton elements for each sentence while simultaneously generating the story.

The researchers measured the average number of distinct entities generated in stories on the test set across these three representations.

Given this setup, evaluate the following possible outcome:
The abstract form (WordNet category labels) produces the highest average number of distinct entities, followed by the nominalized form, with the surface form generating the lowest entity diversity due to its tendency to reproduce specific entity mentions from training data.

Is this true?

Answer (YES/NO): NO